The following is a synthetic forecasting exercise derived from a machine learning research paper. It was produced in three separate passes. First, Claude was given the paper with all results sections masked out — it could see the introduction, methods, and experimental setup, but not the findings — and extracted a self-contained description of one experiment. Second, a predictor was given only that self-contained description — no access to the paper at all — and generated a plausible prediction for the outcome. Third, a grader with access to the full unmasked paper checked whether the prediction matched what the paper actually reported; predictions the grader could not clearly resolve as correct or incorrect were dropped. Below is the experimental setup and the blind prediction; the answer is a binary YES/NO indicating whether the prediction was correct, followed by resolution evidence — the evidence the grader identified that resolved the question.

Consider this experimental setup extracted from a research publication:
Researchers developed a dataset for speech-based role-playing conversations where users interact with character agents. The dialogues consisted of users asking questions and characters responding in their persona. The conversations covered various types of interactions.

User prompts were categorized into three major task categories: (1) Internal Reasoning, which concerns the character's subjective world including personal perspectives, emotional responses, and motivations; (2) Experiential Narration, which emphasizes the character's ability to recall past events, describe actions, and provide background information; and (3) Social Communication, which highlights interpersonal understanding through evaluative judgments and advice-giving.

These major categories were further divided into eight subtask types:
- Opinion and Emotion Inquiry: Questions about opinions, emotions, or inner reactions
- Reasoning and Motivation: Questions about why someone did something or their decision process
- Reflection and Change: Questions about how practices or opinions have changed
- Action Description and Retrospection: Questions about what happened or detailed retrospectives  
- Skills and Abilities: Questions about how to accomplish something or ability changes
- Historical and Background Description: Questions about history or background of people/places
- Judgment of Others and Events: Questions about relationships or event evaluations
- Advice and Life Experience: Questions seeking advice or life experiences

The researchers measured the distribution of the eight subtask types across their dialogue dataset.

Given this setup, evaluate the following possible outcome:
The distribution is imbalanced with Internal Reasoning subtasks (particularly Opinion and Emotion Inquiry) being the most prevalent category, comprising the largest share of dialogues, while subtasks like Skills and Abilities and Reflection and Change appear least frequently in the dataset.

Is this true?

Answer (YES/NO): NO